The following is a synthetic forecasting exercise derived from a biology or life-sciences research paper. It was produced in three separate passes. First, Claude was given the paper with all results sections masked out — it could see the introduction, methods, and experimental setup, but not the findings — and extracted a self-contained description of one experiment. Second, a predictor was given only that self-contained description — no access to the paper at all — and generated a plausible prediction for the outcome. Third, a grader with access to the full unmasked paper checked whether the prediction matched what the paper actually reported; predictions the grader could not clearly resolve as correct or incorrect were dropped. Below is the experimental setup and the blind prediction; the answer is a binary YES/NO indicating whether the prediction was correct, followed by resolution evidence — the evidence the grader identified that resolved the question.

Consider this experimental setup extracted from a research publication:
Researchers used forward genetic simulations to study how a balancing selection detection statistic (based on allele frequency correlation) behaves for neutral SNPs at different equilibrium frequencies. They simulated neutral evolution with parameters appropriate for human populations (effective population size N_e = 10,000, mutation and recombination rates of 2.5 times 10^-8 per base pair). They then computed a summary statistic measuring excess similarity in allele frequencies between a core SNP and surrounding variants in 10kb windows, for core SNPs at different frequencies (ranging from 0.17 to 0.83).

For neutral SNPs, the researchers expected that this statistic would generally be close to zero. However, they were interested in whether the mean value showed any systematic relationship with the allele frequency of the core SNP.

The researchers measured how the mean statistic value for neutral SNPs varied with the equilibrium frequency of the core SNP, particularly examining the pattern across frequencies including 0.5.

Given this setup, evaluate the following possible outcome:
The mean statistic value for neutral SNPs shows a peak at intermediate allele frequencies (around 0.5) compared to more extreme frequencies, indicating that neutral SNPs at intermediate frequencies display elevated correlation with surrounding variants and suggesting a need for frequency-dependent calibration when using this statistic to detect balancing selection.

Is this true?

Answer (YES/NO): NO